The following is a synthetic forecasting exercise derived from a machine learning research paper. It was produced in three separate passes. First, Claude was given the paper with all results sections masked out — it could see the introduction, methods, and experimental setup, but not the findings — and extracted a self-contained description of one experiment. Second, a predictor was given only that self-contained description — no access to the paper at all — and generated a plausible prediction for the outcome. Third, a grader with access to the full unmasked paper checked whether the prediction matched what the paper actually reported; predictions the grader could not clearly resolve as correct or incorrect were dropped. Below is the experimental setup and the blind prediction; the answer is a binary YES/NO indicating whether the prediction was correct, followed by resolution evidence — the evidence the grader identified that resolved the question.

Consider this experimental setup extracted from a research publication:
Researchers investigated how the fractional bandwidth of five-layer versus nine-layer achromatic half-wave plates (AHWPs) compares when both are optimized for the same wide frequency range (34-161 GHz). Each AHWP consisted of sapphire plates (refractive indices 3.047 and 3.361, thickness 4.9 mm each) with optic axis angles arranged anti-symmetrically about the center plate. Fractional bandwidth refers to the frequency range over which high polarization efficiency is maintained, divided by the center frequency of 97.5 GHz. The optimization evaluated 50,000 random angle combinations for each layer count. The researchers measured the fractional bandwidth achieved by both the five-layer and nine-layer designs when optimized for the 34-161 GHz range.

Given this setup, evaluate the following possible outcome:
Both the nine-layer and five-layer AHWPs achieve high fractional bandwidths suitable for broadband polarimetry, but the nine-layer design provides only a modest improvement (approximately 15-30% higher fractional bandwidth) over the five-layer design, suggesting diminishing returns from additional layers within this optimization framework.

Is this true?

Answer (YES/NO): NO